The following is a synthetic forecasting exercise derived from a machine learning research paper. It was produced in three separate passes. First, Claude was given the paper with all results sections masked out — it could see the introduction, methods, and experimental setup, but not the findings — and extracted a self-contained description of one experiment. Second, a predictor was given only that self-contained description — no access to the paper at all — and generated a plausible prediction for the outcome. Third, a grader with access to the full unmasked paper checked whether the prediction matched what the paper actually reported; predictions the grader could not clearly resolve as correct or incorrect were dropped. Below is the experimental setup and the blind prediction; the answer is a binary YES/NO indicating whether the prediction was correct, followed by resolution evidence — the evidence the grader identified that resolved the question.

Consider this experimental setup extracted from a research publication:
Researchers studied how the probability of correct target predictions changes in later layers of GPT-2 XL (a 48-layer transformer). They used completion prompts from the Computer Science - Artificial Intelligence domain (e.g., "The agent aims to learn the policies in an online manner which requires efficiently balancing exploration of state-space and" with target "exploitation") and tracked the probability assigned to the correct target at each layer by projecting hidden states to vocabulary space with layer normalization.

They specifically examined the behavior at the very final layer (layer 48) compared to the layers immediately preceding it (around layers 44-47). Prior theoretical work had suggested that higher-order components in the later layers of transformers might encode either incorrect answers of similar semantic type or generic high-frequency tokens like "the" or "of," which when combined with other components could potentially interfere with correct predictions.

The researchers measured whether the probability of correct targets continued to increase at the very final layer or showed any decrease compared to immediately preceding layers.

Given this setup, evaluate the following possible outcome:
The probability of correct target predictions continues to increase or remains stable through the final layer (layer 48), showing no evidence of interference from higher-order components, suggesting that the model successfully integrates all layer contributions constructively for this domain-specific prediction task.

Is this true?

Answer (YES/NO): NO